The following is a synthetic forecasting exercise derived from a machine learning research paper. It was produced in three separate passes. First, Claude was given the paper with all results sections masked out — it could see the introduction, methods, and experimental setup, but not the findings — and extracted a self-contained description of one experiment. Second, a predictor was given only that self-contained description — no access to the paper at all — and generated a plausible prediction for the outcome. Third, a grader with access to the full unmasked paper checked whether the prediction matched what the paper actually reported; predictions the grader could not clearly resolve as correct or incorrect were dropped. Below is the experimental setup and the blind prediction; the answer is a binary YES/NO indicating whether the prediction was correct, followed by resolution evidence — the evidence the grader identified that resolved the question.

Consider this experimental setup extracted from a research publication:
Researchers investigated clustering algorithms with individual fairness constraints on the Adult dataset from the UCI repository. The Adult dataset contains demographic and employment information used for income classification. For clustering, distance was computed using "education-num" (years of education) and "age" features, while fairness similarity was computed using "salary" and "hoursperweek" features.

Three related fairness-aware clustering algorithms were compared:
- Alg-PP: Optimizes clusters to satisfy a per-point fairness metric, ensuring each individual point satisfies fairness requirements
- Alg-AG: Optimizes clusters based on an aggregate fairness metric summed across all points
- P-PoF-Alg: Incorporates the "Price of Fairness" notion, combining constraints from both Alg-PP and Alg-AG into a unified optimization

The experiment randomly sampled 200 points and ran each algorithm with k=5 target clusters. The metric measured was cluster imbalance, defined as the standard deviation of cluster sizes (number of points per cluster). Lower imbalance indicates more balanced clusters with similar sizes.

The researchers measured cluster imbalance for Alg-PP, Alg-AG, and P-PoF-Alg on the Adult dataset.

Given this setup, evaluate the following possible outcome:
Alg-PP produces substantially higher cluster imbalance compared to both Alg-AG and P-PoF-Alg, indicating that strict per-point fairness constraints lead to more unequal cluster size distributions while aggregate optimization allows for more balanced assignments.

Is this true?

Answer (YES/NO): NO